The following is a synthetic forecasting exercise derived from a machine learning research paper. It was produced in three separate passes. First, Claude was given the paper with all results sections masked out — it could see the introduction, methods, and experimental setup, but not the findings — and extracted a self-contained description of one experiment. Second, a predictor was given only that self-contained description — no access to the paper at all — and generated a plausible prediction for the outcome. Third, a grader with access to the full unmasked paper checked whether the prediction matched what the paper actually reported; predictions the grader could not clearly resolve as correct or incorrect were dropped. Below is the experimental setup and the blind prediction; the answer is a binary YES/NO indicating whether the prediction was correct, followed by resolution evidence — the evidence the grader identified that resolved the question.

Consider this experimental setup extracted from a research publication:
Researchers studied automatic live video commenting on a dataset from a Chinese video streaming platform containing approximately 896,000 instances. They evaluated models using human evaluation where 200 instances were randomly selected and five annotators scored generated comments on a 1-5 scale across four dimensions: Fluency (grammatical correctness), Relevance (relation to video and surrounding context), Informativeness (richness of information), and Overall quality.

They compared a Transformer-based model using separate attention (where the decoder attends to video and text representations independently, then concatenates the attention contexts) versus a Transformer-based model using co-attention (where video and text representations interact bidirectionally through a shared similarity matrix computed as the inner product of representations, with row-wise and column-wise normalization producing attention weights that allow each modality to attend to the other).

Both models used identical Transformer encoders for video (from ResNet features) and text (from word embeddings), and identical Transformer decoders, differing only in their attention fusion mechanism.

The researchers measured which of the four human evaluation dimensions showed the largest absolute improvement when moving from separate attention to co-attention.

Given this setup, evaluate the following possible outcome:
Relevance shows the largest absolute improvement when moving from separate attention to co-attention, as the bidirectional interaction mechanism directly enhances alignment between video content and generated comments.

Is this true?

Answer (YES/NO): YES